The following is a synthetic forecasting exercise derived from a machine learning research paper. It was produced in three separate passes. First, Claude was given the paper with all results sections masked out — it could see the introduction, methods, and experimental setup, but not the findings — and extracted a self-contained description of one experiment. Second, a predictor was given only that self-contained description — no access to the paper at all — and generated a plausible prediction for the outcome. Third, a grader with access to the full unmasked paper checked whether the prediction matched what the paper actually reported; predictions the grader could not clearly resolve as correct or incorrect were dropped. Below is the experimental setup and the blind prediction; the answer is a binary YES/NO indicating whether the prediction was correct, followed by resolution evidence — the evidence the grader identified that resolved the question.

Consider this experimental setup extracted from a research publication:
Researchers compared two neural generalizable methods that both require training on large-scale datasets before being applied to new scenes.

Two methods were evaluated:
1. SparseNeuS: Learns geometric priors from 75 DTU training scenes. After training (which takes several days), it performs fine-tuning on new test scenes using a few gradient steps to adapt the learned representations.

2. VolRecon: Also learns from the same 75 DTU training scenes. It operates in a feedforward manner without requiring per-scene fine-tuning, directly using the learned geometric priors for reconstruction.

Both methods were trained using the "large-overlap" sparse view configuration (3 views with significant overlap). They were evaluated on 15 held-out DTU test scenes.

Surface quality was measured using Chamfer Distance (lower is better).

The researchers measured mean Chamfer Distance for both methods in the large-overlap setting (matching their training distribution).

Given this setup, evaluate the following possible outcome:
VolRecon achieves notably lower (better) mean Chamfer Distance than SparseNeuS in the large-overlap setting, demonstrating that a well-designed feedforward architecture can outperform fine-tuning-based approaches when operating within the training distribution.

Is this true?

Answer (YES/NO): YES